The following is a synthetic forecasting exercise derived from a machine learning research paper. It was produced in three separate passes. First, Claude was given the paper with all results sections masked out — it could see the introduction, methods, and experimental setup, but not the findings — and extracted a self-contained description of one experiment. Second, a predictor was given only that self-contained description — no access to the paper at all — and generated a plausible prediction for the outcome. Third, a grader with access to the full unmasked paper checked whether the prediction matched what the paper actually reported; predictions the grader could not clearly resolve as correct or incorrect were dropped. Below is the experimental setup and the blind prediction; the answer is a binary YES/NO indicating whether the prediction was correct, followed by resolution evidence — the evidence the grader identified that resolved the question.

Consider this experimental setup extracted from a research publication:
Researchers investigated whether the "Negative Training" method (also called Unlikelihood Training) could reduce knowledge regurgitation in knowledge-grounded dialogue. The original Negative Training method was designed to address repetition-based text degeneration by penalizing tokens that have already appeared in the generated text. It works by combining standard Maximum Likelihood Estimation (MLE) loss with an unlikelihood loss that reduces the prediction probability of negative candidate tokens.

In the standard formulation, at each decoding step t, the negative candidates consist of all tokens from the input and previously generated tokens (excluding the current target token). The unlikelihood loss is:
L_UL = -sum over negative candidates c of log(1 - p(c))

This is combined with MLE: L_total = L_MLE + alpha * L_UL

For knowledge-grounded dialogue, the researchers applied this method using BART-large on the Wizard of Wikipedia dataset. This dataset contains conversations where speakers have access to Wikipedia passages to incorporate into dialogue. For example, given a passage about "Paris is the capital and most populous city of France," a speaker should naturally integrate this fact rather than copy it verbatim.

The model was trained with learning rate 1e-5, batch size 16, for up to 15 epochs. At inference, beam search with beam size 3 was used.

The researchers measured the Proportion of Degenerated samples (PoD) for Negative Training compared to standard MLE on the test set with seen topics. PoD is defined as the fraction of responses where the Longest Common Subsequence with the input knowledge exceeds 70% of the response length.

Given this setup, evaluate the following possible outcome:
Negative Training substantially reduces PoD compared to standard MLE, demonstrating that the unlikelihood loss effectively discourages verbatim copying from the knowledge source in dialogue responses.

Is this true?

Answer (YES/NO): NO